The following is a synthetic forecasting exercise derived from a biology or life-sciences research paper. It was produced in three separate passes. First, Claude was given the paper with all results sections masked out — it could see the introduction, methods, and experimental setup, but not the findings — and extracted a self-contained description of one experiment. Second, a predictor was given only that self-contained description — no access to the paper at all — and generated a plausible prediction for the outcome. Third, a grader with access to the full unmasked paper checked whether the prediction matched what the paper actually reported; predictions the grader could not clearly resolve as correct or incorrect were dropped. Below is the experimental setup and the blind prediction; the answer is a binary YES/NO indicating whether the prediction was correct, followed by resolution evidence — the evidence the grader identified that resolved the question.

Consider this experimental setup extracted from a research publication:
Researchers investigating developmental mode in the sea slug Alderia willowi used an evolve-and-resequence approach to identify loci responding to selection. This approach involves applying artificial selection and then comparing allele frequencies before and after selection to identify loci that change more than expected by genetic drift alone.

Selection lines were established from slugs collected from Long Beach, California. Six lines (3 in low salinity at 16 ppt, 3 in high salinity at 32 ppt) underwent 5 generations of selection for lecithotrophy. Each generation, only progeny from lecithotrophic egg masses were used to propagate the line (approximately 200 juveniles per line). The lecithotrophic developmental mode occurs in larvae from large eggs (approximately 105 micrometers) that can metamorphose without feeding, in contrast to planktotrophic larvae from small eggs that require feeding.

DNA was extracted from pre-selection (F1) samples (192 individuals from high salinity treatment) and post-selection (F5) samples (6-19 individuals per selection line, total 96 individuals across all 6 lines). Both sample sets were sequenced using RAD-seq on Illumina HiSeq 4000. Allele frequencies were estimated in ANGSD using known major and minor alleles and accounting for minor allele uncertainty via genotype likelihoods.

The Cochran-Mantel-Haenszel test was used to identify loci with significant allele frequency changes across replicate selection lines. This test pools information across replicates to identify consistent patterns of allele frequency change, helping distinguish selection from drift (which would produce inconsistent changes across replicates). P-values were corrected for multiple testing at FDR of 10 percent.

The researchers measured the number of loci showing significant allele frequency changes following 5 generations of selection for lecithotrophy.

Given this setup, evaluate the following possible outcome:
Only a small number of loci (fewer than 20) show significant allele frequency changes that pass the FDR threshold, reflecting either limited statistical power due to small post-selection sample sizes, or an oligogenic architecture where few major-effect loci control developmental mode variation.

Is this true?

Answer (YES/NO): NO